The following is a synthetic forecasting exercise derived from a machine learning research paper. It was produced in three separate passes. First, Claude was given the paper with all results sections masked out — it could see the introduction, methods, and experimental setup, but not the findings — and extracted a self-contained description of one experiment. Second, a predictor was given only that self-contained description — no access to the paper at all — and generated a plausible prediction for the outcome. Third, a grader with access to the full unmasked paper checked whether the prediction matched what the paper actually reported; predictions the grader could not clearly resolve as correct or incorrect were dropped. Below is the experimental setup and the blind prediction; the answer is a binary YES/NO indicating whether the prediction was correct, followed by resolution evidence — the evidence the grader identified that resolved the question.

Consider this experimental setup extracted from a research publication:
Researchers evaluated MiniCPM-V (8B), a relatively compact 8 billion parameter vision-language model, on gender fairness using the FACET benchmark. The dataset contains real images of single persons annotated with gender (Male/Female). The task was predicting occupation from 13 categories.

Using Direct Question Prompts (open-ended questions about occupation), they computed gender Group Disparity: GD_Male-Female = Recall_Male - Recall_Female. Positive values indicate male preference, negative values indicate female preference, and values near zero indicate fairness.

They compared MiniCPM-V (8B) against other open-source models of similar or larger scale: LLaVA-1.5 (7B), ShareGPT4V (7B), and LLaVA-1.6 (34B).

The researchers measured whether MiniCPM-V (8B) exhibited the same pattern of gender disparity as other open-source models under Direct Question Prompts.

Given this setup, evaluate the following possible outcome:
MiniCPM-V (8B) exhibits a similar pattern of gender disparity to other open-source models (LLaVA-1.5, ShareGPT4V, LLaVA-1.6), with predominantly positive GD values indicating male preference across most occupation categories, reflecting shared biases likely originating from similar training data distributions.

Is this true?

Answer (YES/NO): NO